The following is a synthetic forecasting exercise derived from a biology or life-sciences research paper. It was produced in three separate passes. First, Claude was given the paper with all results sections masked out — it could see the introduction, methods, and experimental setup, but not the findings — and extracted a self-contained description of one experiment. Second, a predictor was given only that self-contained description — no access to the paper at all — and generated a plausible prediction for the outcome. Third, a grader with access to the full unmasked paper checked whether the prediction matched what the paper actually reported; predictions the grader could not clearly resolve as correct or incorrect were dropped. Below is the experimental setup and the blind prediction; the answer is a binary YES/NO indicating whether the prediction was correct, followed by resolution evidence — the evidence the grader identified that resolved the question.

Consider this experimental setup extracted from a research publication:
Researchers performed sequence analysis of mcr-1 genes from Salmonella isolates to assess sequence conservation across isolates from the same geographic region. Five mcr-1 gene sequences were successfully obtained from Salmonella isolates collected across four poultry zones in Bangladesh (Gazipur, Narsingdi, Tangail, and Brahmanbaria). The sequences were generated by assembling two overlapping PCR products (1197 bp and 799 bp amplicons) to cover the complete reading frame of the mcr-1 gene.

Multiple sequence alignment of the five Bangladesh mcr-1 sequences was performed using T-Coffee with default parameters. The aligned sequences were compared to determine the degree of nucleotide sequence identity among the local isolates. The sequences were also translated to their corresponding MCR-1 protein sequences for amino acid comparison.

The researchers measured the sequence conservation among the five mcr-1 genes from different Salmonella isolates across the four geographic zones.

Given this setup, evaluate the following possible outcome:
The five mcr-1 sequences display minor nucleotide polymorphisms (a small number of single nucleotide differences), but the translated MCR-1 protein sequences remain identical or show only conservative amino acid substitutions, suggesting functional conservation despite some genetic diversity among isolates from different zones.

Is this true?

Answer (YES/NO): NO